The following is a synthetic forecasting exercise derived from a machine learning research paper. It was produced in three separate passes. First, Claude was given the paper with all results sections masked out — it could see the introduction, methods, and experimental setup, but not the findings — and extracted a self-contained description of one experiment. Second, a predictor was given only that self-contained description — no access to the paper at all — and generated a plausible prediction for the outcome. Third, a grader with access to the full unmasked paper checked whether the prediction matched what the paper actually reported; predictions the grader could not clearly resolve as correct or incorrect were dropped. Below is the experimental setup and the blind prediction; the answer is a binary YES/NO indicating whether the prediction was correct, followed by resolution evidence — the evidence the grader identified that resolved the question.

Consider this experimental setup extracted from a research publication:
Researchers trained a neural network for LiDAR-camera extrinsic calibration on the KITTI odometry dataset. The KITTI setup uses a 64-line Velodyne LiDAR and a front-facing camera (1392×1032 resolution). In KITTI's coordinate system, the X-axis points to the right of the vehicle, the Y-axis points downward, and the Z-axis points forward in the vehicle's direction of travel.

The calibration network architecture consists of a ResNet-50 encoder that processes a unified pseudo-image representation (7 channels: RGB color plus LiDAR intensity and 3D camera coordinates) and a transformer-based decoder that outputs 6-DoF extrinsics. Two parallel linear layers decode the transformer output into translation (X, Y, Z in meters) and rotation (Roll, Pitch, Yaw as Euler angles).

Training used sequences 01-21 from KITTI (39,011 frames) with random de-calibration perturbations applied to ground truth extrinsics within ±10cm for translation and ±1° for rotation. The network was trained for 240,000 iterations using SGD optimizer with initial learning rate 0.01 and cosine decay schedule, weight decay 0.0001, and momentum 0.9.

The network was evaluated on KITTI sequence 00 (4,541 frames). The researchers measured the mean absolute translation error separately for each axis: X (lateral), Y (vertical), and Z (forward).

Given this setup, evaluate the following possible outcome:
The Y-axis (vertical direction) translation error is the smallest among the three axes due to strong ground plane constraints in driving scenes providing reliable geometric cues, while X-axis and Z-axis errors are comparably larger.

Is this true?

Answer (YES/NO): YES